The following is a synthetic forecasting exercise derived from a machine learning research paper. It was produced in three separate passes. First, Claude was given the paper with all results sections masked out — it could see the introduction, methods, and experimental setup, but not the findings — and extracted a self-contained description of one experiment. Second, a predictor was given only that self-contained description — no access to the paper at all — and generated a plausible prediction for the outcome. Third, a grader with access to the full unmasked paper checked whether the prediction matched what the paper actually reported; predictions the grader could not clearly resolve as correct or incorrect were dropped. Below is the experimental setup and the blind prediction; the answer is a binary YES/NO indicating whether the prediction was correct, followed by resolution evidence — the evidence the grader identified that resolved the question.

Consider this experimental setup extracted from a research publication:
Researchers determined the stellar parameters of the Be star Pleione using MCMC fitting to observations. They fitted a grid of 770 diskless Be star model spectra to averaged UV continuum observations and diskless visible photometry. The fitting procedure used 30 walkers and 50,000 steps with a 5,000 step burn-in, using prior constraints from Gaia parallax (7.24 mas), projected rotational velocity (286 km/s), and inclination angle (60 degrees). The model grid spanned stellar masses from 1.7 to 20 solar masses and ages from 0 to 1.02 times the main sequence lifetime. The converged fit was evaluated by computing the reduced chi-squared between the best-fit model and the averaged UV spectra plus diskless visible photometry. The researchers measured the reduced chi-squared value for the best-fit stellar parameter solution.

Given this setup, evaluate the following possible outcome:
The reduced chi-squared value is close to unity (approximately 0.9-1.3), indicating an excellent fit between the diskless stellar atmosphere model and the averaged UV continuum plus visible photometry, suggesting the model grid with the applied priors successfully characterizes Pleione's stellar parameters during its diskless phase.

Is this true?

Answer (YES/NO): NO